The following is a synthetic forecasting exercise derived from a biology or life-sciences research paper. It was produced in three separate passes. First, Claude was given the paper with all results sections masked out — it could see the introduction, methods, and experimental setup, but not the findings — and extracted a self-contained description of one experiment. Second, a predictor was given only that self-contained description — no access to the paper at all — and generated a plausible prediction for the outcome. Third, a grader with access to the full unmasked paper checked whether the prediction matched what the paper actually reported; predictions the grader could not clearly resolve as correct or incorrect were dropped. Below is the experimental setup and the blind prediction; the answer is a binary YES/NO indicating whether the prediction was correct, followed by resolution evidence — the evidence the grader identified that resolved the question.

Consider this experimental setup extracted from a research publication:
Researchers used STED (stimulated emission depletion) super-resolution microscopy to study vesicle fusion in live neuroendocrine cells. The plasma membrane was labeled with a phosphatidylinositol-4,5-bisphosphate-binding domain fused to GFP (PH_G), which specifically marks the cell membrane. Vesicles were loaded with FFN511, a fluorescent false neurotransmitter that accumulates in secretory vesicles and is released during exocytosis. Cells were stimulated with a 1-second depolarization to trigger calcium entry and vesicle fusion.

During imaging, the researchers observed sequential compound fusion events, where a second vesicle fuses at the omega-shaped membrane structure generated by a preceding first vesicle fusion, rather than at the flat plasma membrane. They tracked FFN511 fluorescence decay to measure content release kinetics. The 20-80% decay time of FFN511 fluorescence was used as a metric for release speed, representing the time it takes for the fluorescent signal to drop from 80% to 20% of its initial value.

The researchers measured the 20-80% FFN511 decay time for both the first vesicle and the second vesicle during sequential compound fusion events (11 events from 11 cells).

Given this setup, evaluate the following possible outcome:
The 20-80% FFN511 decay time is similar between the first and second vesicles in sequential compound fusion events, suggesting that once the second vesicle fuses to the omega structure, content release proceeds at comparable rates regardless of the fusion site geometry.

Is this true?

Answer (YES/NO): YES